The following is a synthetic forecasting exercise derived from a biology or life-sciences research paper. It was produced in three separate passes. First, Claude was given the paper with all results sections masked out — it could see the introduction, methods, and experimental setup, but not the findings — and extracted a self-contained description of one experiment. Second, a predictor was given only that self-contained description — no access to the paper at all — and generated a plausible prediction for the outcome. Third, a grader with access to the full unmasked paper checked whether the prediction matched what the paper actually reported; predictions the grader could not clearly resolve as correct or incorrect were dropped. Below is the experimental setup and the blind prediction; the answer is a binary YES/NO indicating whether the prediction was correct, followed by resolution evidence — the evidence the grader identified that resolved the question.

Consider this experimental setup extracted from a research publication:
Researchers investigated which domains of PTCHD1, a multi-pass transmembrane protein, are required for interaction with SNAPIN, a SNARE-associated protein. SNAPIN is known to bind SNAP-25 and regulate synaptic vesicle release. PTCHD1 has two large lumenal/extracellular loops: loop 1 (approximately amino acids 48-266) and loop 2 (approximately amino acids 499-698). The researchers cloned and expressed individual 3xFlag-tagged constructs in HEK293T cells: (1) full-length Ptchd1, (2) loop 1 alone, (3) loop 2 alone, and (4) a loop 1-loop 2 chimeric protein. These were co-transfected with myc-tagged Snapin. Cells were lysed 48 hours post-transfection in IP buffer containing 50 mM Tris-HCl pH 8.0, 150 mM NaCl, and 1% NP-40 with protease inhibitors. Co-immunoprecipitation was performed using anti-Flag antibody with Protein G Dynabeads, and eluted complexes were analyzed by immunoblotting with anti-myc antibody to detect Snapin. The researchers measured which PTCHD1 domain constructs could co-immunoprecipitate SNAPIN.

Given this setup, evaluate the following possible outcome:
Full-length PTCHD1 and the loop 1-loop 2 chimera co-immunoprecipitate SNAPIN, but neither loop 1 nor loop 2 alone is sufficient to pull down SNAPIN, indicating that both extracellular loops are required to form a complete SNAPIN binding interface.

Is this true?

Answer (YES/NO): NO